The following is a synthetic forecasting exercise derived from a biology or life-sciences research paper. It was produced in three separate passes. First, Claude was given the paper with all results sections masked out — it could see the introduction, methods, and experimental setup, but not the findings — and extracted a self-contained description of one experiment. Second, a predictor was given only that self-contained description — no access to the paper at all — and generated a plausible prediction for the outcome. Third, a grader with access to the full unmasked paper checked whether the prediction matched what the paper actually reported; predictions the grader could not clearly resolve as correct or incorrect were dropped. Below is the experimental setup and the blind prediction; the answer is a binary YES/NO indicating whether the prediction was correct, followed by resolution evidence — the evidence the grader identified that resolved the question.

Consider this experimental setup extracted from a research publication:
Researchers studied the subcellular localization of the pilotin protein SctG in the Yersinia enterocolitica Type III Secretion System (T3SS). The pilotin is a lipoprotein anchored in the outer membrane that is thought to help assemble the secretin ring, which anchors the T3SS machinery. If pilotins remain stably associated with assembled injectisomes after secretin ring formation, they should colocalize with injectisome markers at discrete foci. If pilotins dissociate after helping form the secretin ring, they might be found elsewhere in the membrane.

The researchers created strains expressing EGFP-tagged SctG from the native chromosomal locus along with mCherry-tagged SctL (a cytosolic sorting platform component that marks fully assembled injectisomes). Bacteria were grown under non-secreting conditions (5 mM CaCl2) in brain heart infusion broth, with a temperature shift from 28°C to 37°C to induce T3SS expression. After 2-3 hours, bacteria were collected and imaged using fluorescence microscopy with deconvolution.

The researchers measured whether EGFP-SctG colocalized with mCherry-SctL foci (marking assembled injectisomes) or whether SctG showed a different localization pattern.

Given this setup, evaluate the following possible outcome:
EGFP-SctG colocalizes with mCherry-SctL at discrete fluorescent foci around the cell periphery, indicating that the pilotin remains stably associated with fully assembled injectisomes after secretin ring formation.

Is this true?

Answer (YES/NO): NO